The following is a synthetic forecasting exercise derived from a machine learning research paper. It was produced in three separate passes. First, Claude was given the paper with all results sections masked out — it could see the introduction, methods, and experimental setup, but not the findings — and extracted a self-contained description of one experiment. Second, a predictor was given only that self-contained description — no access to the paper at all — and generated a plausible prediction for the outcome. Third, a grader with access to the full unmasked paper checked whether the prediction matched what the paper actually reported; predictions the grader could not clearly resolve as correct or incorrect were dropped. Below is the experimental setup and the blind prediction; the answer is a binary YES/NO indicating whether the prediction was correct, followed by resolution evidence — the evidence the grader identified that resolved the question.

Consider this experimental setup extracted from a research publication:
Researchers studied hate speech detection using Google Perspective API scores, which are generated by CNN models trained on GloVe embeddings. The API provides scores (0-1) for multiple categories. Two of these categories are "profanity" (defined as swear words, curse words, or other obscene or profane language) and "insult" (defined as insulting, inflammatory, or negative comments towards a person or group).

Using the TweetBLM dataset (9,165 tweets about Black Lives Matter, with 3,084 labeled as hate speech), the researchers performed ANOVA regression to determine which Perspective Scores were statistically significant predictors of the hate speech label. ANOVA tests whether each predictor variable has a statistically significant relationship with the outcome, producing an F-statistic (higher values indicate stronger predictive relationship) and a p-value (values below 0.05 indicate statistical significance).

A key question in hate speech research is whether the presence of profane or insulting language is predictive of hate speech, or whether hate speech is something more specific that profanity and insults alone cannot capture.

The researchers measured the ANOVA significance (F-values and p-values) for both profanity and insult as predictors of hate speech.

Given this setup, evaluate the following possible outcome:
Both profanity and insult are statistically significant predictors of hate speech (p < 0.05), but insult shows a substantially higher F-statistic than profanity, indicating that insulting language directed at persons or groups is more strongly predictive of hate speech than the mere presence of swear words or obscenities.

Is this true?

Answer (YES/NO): NO